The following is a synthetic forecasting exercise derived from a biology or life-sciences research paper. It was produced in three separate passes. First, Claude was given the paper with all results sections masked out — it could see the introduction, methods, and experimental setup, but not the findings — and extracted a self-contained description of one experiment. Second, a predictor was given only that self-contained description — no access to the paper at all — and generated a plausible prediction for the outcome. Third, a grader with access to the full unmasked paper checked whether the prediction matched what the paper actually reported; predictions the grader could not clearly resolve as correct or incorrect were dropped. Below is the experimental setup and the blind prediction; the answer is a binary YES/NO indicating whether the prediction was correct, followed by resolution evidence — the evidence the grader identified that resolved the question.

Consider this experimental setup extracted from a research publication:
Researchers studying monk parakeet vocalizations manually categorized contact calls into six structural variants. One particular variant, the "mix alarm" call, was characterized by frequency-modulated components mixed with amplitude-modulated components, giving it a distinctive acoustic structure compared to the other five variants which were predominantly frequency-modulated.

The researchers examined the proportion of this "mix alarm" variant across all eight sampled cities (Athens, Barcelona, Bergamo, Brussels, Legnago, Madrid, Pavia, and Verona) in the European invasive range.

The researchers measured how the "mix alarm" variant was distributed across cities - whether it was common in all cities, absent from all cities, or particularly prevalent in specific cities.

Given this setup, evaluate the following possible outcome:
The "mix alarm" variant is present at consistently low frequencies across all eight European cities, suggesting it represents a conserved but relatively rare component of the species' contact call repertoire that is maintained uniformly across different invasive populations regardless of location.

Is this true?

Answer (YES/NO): NO